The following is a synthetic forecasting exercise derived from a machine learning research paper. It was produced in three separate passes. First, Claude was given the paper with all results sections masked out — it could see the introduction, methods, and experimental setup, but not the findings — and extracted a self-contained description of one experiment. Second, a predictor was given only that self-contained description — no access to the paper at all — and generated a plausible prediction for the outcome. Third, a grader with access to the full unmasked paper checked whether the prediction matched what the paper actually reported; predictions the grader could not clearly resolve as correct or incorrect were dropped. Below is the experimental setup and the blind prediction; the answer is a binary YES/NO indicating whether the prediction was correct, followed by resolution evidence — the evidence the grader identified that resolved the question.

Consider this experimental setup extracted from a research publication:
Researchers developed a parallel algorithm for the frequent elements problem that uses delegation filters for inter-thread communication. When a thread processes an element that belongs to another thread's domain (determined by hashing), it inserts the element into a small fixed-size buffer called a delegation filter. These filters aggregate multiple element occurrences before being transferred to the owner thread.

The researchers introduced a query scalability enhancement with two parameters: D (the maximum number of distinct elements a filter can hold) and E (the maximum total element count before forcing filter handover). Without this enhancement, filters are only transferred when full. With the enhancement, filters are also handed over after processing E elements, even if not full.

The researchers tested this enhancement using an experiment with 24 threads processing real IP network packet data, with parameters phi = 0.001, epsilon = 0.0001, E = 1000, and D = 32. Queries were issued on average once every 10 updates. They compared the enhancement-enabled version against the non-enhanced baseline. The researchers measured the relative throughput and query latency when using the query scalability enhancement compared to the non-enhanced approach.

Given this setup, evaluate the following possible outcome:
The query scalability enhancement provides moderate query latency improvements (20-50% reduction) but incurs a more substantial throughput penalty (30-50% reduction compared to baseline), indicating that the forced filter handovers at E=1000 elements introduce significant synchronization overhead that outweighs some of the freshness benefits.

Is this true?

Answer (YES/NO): NO